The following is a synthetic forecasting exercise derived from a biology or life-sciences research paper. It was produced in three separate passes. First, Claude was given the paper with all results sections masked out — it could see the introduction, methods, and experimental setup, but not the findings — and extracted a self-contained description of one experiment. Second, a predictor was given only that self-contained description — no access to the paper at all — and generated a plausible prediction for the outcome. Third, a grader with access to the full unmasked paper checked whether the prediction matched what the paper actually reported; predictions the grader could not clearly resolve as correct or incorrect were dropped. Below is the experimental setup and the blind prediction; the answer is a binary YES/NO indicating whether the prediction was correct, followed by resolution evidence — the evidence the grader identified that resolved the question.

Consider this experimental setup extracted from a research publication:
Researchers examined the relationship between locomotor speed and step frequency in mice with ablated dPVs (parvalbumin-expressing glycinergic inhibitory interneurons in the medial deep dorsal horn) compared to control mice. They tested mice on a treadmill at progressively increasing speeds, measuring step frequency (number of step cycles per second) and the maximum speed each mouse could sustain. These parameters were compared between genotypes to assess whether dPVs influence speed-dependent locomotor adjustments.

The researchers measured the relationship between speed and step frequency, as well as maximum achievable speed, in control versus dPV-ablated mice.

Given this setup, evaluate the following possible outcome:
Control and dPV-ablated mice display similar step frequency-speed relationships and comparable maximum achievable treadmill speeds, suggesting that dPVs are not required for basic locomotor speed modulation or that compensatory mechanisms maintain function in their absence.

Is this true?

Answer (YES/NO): NO